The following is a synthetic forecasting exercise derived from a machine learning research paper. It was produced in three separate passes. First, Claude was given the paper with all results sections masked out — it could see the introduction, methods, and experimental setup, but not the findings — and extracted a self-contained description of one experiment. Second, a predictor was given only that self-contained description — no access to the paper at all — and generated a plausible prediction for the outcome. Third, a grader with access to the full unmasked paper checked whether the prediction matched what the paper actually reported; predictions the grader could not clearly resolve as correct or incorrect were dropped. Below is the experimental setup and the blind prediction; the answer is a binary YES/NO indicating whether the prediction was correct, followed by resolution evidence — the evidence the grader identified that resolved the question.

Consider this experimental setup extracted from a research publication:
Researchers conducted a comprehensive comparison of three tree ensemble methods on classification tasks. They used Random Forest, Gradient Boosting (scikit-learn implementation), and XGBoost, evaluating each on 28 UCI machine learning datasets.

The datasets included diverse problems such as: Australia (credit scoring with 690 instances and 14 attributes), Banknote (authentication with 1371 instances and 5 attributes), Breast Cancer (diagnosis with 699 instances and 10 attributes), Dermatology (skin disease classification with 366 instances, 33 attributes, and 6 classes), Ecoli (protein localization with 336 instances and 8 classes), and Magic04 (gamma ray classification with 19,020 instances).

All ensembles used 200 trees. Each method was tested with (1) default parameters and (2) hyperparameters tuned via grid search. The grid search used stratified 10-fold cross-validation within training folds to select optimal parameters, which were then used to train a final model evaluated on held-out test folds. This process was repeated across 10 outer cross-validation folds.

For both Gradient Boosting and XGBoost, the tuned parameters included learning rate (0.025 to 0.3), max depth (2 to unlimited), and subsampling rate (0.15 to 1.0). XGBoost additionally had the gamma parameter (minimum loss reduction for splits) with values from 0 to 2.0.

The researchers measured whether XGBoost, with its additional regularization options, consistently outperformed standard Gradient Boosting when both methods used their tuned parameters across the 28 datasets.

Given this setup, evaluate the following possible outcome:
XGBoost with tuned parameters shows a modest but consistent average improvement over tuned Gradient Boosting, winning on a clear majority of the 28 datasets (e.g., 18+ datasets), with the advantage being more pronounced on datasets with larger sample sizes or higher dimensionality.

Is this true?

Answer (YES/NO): NO